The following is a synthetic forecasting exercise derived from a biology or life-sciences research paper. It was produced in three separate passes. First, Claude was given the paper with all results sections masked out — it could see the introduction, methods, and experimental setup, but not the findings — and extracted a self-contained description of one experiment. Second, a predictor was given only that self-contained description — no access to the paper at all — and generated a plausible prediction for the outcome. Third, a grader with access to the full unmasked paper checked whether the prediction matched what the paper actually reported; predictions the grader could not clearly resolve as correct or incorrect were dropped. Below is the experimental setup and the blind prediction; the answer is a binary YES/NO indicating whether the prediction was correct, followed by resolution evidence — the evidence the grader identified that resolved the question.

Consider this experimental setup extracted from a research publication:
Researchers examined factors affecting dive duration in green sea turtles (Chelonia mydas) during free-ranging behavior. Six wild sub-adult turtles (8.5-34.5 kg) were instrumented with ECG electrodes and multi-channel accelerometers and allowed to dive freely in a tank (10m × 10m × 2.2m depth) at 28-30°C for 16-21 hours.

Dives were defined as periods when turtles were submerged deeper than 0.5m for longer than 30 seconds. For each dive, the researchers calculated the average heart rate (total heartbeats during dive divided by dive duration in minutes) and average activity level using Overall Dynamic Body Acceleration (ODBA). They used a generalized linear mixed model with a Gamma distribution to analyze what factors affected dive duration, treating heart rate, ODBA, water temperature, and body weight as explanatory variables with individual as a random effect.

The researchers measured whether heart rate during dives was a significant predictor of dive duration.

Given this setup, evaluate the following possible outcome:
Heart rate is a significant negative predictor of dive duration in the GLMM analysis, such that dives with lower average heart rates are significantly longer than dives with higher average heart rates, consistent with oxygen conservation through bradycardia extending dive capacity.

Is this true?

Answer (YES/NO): YES